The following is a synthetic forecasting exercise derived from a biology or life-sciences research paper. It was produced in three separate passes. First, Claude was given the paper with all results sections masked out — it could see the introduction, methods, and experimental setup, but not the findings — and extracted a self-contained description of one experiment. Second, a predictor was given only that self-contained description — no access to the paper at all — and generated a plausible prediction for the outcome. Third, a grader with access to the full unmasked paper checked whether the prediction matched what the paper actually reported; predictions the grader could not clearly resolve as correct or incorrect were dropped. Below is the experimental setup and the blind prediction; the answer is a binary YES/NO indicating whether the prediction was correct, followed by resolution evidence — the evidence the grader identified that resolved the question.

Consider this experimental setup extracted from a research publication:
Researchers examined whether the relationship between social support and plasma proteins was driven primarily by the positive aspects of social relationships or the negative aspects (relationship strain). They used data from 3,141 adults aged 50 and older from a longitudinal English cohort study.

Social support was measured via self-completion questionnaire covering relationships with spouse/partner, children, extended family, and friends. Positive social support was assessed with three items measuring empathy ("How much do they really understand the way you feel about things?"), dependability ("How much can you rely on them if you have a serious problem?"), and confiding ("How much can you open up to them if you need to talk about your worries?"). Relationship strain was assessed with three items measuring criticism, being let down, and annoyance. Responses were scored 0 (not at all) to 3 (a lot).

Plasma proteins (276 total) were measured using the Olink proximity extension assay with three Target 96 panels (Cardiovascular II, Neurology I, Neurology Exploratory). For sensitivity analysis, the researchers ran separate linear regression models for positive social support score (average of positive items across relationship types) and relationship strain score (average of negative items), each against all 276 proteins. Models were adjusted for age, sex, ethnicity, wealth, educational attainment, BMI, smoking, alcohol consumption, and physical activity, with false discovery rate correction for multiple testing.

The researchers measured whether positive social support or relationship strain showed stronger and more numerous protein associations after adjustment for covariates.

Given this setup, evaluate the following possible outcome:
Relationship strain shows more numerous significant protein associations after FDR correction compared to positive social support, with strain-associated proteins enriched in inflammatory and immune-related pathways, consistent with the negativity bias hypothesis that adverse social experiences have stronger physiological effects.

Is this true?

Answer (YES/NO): NO